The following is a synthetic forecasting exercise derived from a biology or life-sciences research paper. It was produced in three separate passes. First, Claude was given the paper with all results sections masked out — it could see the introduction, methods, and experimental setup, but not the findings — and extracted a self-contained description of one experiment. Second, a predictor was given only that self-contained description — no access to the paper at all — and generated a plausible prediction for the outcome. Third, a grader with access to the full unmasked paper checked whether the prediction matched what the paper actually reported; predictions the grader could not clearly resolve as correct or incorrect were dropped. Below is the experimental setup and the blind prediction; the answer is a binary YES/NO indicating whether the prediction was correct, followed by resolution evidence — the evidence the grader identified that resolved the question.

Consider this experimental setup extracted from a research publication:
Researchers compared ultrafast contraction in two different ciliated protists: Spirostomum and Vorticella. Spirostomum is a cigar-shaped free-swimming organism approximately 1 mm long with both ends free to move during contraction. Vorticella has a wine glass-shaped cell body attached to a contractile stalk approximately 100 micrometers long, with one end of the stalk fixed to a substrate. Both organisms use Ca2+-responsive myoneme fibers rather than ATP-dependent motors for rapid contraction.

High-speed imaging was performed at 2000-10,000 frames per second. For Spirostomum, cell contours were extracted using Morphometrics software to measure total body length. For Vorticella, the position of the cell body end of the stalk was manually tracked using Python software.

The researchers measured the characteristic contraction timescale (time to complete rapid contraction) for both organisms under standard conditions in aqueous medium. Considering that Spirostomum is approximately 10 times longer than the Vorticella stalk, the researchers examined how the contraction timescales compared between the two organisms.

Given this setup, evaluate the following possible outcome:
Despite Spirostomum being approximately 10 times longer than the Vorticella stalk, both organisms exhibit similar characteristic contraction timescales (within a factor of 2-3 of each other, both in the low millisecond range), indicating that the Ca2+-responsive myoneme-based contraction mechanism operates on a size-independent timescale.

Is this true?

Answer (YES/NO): NO